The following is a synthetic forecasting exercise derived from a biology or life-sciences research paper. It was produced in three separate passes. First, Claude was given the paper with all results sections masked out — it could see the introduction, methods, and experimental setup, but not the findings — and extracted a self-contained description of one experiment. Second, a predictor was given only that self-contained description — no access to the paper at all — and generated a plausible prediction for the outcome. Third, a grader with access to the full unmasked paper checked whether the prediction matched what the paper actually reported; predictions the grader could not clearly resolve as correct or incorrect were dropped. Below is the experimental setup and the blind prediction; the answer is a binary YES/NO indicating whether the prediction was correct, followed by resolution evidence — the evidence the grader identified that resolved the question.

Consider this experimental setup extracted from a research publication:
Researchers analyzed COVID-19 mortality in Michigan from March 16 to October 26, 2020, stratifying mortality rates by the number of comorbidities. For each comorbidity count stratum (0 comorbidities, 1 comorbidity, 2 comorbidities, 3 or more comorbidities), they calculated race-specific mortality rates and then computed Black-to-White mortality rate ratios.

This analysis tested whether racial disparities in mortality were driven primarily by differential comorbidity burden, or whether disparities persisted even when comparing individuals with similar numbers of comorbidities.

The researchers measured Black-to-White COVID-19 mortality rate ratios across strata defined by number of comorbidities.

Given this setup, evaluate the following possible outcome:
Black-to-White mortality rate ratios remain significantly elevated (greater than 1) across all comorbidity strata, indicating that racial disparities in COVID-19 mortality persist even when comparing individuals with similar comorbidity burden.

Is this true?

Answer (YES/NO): YES